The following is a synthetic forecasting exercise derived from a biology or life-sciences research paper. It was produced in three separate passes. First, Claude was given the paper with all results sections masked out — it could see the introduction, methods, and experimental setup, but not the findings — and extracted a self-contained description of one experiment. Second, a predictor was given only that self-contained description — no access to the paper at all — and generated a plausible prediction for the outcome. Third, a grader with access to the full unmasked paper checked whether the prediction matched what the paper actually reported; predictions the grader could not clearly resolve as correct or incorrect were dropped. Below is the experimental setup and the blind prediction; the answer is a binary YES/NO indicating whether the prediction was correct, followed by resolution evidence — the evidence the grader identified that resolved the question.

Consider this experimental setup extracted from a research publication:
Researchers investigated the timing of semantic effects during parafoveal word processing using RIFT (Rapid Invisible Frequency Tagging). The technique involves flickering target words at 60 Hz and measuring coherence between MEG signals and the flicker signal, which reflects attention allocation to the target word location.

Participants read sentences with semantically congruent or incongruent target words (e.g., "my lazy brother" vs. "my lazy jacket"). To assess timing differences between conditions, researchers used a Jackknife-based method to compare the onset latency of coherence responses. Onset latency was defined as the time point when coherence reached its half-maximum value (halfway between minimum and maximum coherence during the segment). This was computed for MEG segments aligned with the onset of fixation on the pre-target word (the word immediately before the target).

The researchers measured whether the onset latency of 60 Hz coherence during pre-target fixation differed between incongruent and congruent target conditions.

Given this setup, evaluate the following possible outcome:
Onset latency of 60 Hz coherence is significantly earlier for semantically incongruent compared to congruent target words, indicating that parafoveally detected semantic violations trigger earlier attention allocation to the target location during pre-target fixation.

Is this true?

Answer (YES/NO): NO